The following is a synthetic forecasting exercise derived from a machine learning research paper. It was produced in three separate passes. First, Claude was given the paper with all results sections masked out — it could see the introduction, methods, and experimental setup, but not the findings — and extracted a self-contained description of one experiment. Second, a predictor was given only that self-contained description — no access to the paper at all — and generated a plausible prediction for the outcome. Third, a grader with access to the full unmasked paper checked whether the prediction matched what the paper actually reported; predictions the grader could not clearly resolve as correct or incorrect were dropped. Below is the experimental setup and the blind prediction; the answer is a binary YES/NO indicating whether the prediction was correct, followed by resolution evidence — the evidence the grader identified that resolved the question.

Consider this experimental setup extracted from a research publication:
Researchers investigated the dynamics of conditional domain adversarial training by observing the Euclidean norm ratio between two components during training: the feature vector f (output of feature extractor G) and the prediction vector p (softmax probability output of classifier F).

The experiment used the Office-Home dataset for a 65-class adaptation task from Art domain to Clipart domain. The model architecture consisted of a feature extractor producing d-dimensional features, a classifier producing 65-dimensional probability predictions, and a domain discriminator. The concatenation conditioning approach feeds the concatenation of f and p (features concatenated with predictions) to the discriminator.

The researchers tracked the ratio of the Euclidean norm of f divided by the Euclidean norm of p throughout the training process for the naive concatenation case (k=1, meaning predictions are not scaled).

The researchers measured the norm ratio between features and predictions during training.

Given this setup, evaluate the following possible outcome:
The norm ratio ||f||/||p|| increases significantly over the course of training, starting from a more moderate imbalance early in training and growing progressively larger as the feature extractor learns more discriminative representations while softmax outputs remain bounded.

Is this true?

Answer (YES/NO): NO